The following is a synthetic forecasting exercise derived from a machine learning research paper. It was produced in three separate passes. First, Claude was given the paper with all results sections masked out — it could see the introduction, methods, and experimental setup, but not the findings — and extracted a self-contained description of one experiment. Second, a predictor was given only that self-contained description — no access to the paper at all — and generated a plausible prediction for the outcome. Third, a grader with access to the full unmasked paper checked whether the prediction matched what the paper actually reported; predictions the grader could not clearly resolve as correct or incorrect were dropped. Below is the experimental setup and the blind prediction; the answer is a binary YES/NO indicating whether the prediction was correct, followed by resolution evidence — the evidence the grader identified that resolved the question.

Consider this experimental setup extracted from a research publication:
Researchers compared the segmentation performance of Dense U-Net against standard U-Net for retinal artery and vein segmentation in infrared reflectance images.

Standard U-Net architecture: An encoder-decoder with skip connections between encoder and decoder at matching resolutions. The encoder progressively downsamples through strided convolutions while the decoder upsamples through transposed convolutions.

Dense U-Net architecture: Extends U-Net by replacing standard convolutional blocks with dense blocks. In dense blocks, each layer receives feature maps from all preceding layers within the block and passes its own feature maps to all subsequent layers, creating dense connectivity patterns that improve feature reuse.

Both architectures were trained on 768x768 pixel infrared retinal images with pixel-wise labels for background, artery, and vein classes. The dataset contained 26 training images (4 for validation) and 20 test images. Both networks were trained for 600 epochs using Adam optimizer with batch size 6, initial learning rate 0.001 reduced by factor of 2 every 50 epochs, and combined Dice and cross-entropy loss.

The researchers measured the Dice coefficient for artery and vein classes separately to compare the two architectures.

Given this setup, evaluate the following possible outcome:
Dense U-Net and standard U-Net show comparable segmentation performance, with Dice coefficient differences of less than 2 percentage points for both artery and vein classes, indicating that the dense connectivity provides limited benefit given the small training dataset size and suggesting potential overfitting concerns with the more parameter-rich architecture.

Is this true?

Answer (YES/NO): YES